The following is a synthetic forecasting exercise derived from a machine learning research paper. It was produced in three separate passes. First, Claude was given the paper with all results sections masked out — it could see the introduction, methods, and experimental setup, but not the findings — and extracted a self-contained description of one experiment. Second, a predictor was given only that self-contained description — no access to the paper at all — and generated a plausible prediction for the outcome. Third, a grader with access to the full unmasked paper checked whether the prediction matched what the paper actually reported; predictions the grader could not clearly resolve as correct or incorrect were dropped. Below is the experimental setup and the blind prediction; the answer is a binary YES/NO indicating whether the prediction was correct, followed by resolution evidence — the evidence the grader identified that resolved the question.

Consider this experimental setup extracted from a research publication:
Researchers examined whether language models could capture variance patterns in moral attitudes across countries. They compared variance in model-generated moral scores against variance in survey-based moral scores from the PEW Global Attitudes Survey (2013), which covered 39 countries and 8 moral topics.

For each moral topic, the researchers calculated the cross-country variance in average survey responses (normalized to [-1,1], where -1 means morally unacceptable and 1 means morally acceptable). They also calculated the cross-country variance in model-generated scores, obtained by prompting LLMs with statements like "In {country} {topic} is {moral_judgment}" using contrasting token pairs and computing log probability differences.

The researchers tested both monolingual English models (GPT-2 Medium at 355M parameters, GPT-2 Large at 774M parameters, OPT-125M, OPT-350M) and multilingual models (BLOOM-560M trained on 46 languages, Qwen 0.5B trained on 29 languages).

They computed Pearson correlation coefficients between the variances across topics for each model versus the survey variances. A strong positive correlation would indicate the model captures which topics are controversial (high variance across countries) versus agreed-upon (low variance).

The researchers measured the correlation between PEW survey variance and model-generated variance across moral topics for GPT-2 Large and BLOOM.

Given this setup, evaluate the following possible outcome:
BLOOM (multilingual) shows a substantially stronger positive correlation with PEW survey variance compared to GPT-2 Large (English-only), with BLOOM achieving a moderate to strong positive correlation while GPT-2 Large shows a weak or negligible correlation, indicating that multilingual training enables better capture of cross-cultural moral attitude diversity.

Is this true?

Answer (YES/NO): NO